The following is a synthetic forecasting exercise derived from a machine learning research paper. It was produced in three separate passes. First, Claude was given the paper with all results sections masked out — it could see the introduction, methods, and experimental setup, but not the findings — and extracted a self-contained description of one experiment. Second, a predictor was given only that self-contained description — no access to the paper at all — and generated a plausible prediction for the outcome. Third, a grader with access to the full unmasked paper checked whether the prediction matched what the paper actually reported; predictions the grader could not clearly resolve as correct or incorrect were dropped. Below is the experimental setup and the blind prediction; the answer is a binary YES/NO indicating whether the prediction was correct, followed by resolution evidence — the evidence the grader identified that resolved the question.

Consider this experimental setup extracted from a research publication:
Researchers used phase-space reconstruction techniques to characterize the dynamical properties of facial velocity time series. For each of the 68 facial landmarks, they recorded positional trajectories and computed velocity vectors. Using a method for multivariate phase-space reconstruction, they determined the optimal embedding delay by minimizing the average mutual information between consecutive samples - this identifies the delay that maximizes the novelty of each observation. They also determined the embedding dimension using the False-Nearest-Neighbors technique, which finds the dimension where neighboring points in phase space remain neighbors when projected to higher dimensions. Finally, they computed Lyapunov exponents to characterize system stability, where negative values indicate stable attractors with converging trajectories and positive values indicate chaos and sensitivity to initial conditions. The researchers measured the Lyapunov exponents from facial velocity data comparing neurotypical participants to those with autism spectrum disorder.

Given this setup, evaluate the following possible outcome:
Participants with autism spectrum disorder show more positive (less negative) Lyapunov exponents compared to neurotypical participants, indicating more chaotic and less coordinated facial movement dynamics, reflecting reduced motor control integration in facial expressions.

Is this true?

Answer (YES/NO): YES